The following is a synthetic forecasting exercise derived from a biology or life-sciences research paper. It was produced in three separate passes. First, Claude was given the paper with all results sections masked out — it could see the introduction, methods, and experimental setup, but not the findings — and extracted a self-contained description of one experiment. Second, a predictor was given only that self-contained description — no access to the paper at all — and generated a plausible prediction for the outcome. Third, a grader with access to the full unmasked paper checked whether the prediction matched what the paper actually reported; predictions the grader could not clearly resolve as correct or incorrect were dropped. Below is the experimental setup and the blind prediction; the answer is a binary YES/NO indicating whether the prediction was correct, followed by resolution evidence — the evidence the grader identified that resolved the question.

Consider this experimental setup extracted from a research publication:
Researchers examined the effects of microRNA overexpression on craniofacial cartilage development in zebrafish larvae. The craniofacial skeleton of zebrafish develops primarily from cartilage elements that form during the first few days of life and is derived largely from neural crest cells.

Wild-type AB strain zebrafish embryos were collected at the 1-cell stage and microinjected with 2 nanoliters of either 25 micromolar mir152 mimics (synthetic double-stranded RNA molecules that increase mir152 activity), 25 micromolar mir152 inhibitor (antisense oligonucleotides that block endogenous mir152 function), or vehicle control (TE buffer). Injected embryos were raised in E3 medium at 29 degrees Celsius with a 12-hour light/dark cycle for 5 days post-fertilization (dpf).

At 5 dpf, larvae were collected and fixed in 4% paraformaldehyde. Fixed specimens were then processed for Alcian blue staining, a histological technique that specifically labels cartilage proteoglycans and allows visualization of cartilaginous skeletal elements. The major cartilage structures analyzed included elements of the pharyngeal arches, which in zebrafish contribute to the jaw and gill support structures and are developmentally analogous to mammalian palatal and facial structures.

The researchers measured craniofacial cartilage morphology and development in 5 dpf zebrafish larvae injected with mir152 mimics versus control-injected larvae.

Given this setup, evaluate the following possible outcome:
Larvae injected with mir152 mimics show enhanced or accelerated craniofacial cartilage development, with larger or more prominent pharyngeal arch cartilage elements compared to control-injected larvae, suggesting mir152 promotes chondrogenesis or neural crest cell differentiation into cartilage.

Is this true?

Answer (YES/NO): NO